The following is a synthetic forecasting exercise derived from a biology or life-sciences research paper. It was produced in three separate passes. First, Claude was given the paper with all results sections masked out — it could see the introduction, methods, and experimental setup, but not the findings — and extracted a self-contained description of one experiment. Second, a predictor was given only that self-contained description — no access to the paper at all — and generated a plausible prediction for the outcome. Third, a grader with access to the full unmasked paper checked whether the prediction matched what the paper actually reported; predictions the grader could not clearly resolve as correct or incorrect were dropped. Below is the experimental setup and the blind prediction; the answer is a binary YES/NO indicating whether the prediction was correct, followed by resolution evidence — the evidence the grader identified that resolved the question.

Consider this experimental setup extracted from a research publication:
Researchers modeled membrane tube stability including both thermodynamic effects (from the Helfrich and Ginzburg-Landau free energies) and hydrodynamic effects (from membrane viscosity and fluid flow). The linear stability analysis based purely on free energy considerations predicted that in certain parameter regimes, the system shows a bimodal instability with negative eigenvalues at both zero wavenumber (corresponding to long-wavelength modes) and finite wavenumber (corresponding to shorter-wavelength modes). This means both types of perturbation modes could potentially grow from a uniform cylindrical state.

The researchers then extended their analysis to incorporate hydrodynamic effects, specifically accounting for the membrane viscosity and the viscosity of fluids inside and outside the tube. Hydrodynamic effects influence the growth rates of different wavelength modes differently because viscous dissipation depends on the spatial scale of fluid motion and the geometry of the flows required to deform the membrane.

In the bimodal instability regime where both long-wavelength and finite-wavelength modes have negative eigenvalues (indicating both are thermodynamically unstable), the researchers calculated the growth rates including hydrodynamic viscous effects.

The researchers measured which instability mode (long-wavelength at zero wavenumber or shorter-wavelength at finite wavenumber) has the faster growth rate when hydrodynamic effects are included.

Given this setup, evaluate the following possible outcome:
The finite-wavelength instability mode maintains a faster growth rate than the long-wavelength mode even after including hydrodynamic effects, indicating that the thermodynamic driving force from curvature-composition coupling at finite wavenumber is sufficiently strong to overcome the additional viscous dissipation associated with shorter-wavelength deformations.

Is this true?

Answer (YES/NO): YES